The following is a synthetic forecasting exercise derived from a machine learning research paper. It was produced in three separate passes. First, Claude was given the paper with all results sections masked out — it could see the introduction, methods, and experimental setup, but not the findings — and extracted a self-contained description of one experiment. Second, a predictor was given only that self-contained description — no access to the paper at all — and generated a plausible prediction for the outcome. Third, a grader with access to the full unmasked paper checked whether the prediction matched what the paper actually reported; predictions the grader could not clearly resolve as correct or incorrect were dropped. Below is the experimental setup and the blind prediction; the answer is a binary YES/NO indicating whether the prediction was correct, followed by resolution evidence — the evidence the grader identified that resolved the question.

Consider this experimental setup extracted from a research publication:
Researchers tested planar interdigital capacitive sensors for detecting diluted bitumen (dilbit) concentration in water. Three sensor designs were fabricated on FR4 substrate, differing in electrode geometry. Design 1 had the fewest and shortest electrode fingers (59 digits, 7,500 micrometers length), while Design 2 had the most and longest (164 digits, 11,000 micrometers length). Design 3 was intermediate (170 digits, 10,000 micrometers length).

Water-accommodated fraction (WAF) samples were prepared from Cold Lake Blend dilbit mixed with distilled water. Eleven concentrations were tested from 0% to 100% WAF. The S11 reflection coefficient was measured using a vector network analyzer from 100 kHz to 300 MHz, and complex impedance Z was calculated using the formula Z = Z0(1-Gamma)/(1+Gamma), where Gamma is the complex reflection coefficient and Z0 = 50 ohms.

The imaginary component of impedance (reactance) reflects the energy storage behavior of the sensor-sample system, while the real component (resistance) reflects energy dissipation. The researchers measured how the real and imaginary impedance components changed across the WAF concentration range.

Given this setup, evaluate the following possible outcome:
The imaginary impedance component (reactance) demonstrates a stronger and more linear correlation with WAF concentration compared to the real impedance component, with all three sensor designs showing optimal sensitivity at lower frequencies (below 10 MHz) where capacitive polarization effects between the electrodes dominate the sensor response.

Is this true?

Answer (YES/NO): NO